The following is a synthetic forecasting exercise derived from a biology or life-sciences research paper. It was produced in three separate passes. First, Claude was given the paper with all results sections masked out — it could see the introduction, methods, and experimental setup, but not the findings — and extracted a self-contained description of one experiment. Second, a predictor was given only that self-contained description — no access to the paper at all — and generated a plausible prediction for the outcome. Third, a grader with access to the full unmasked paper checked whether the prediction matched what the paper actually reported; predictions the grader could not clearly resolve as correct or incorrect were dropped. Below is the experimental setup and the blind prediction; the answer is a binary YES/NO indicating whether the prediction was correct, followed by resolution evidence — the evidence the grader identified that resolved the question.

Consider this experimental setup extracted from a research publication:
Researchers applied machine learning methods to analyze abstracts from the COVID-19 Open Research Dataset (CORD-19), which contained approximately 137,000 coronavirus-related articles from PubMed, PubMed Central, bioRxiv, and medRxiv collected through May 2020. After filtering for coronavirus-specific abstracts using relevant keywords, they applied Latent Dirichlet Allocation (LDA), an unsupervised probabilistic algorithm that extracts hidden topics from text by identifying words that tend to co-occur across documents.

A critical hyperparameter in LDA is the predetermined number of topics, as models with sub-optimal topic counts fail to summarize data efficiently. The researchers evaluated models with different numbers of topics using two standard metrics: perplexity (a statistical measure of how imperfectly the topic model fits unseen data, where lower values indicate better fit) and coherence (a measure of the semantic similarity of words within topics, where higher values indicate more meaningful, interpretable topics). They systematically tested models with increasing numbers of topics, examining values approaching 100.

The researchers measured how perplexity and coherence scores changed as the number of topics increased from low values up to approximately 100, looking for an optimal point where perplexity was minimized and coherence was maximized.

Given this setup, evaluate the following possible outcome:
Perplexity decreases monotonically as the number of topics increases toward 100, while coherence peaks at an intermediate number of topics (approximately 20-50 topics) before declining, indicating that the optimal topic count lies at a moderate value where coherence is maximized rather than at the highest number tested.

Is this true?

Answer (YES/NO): NO